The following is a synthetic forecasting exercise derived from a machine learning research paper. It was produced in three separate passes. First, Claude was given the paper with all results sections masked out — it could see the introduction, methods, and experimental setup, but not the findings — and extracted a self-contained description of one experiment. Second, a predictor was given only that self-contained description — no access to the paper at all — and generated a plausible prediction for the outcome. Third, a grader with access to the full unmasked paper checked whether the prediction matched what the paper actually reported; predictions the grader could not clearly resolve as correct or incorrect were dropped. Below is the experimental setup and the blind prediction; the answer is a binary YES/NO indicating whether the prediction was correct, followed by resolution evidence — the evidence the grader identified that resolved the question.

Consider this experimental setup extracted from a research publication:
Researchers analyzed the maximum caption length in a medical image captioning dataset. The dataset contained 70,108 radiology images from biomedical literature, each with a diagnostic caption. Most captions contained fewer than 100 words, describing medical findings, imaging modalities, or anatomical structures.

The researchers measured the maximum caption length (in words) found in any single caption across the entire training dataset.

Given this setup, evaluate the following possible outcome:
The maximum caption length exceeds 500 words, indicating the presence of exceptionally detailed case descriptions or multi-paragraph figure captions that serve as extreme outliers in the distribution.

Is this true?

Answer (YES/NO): YES